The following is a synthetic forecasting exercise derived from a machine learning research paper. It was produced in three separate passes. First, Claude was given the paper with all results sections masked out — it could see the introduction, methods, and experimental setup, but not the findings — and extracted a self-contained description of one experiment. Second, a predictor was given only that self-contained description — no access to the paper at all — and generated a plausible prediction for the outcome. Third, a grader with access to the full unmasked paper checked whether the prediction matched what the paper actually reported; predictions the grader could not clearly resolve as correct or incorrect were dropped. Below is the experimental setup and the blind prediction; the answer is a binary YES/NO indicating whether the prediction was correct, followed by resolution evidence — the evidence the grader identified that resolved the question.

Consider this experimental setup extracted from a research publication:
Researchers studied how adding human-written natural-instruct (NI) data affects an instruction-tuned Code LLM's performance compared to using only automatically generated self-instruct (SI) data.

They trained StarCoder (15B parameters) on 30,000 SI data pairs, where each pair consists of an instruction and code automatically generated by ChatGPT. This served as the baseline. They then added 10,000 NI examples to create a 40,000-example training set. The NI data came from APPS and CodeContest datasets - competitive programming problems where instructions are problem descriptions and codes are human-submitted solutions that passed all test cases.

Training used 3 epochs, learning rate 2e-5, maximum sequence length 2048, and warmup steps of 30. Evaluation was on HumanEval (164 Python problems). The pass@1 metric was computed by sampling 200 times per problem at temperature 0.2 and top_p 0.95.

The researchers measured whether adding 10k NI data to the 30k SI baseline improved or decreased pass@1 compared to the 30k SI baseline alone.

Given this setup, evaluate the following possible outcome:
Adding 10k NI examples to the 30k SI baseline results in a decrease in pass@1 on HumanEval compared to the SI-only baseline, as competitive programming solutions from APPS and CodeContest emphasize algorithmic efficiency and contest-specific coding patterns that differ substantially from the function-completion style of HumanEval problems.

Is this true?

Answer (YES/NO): YES